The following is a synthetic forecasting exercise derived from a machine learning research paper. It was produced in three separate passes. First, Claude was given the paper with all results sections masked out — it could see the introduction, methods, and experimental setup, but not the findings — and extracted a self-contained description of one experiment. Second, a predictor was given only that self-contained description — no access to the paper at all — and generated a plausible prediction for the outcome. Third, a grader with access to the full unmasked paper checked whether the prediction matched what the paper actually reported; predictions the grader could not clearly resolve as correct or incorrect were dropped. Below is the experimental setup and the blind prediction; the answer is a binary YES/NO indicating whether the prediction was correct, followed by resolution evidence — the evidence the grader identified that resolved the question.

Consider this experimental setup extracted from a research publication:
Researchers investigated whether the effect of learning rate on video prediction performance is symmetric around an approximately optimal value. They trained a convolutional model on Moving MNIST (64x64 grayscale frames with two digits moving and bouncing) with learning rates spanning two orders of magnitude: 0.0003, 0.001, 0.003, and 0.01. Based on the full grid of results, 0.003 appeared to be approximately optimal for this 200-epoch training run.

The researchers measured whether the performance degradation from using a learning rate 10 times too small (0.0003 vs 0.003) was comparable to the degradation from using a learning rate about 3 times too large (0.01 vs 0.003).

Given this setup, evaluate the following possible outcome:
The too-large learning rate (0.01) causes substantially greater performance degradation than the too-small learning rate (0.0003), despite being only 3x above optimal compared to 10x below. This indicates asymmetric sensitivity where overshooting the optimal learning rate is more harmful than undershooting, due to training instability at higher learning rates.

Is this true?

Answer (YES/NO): YES